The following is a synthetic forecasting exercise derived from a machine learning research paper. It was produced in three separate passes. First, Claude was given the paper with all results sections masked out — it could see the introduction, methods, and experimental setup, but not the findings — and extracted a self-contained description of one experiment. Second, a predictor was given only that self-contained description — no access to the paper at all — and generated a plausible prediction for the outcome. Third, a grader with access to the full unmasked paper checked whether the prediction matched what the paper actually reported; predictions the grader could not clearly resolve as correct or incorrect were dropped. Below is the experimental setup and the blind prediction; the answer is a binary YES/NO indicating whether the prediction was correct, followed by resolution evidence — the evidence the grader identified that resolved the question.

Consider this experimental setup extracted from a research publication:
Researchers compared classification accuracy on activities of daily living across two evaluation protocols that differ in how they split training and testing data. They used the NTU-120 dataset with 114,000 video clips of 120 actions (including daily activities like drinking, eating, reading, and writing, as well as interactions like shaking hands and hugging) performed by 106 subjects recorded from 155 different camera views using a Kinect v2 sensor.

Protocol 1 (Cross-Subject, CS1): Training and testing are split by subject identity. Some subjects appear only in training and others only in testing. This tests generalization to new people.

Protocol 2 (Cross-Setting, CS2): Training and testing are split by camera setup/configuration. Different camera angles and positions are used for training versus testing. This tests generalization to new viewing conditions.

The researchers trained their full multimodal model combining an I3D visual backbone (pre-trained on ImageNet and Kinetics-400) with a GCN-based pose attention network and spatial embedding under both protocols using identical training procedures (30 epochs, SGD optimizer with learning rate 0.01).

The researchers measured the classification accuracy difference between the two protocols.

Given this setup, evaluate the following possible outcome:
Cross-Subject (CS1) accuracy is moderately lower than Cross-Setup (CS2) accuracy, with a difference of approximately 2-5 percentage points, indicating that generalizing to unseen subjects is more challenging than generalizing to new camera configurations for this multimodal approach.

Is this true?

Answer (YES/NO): NO